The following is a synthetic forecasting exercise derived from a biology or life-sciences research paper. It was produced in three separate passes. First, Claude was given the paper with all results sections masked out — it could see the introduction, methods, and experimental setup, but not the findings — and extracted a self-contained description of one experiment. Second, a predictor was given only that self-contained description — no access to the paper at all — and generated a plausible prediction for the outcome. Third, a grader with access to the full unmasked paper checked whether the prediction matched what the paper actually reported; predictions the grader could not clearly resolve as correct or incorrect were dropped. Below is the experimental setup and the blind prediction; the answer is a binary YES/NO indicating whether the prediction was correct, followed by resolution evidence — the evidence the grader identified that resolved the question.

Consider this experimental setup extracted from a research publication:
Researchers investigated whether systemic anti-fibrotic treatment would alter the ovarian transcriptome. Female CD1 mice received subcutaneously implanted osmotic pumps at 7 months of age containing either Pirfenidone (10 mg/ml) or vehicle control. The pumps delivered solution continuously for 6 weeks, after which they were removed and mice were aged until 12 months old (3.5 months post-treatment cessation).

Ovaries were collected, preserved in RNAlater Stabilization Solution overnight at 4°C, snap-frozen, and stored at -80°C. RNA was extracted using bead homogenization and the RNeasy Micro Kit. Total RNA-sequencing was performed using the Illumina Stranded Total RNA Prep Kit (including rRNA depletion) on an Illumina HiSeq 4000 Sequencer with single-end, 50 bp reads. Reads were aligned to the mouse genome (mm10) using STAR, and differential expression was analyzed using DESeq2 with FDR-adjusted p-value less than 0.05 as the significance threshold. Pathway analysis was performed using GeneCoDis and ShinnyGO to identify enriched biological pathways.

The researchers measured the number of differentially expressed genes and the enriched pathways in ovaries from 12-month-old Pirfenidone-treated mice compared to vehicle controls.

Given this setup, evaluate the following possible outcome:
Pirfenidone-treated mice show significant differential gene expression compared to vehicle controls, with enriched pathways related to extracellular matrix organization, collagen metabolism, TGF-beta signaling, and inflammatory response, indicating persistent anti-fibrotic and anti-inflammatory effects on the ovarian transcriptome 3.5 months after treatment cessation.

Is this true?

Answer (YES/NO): NO